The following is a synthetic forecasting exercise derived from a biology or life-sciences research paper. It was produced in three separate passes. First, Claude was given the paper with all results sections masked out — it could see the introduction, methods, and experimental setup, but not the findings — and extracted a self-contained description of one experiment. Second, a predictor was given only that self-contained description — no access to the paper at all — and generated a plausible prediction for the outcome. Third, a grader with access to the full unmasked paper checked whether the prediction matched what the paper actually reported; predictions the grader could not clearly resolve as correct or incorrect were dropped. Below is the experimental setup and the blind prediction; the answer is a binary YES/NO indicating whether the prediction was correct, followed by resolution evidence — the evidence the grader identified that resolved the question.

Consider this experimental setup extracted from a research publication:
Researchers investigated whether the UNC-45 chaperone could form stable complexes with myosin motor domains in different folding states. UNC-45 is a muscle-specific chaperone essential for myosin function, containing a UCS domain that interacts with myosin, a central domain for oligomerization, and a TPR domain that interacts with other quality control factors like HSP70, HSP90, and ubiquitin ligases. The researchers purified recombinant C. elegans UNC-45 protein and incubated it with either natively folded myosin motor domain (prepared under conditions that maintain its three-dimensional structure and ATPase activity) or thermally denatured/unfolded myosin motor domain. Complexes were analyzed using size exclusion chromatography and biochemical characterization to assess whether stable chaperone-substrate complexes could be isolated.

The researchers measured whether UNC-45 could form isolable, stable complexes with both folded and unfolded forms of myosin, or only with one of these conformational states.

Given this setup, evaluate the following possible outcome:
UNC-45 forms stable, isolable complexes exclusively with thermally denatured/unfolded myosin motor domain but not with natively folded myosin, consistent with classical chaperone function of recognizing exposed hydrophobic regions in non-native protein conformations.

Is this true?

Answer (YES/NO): NO